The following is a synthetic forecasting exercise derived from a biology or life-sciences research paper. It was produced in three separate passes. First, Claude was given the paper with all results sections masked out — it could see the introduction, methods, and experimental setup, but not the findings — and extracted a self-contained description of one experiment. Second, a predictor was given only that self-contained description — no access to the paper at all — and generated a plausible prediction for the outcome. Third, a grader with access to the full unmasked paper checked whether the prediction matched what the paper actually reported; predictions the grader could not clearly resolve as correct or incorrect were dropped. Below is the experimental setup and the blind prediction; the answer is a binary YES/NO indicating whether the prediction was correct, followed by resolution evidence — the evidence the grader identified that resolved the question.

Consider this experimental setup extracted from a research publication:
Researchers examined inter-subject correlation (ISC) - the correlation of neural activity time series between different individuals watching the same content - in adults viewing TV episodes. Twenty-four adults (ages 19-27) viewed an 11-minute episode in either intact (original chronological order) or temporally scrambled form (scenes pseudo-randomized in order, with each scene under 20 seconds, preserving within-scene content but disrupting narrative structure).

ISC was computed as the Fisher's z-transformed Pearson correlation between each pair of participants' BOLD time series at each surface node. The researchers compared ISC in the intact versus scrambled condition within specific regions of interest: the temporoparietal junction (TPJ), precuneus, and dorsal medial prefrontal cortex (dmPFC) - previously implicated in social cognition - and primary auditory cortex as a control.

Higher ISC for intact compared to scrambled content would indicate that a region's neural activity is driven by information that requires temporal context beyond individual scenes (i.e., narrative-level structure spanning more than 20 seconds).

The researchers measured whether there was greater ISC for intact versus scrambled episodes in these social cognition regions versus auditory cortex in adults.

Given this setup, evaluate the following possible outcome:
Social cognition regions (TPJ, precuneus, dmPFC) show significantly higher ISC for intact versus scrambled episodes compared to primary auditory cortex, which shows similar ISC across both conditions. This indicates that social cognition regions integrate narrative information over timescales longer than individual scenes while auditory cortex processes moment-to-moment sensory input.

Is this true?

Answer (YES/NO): NO